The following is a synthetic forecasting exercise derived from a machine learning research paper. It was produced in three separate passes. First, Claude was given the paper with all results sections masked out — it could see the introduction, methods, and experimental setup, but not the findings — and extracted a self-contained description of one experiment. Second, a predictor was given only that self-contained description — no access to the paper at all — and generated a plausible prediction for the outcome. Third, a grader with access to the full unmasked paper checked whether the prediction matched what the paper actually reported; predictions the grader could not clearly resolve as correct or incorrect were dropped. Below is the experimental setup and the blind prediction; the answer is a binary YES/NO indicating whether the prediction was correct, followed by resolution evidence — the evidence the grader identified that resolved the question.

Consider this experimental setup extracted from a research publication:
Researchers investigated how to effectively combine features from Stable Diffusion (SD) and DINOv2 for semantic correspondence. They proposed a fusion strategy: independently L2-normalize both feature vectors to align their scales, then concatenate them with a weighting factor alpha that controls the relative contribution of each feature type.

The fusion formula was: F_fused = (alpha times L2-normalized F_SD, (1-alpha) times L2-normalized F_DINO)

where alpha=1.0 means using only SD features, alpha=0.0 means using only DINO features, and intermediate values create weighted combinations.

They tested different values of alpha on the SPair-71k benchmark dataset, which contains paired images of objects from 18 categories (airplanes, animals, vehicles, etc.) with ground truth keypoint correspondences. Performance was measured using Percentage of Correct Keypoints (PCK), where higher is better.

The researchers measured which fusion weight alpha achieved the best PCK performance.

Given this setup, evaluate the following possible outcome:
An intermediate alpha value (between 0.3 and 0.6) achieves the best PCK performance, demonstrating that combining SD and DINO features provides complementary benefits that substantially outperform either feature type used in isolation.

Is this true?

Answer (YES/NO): YES